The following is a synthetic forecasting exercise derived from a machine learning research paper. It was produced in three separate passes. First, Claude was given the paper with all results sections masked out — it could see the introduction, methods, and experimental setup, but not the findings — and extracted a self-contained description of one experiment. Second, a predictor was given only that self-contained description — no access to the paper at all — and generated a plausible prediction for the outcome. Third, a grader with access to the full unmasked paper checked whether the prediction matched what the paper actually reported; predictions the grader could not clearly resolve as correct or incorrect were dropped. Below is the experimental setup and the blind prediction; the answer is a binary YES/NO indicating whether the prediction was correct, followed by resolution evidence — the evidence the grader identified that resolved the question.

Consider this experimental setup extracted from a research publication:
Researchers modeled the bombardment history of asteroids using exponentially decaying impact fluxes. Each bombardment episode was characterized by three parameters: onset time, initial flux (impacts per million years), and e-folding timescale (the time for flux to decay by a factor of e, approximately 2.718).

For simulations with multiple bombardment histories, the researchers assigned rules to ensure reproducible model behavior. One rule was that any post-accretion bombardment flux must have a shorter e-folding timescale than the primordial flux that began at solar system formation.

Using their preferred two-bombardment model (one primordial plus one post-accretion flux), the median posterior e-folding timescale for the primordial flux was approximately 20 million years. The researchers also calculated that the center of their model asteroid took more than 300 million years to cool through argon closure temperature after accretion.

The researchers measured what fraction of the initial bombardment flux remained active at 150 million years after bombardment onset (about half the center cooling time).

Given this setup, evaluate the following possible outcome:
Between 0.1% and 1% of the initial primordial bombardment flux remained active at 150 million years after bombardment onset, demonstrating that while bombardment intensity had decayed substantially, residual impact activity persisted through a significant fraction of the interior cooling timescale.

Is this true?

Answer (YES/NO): NO